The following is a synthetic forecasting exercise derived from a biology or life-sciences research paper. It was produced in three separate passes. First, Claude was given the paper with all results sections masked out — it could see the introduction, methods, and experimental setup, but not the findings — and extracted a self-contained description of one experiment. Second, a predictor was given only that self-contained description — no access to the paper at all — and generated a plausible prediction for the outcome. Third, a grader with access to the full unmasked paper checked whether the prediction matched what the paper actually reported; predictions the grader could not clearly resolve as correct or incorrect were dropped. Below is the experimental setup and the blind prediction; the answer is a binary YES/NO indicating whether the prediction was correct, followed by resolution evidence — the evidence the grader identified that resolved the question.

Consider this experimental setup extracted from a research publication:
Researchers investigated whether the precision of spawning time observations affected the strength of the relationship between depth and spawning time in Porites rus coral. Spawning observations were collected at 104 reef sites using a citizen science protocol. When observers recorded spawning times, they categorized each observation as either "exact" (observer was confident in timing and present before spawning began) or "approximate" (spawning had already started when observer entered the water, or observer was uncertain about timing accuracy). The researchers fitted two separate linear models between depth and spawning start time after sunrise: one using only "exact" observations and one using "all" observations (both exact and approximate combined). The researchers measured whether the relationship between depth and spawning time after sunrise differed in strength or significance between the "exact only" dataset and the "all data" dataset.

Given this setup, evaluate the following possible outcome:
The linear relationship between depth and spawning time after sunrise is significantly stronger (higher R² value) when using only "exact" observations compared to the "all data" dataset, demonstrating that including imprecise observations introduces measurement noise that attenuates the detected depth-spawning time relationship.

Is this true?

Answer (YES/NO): NO